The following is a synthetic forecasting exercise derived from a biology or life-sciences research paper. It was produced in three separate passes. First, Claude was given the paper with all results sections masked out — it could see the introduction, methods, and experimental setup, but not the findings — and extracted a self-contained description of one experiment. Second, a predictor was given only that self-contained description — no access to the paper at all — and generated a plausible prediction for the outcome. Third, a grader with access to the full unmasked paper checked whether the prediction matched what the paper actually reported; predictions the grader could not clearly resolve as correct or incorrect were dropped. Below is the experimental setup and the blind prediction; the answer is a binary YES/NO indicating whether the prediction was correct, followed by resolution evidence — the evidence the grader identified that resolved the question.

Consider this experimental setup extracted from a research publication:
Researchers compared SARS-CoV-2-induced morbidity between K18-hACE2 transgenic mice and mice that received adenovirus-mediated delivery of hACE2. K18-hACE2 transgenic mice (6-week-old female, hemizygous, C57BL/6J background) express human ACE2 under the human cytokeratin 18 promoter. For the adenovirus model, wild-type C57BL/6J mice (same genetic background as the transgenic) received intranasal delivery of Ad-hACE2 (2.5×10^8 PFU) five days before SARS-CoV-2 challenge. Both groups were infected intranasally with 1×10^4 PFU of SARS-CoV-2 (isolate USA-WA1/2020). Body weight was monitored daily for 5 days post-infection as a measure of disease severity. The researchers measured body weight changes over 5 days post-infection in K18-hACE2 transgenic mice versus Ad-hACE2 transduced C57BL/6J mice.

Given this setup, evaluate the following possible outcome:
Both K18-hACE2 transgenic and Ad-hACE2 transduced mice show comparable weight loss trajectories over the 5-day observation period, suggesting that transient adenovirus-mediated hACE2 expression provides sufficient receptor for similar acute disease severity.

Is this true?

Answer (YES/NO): NO